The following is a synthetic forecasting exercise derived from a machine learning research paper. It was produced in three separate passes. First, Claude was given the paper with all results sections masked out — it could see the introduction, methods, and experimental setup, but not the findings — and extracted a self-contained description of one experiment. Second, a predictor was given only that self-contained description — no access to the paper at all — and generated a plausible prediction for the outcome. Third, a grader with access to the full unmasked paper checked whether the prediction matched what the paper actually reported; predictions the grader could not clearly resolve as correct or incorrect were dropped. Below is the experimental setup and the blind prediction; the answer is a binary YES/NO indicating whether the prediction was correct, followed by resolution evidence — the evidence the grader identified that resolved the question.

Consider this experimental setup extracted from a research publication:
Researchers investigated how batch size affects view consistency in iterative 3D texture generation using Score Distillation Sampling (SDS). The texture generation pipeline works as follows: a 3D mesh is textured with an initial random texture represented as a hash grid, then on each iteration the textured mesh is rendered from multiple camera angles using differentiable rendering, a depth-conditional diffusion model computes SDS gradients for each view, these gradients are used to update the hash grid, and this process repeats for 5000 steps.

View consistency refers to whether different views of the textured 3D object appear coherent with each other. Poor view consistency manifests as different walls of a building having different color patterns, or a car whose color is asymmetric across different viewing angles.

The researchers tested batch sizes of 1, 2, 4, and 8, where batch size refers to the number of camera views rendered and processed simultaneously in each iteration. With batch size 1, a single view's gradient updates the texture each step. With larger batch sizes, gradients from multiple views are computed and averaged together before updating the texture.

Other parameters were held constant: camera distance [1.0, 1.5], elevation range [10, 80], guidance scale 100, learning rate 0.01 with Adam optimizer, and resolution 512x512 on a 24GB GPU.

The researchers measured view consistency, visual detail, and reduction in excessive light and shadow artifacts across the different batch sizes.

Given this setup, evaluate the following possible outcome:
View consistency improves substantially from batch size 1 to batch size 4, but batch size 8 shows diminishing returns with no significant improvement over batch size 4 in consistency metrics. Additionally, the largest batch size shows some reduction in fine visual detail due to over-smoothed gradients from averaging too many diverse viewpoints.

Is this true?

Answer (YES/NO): NO